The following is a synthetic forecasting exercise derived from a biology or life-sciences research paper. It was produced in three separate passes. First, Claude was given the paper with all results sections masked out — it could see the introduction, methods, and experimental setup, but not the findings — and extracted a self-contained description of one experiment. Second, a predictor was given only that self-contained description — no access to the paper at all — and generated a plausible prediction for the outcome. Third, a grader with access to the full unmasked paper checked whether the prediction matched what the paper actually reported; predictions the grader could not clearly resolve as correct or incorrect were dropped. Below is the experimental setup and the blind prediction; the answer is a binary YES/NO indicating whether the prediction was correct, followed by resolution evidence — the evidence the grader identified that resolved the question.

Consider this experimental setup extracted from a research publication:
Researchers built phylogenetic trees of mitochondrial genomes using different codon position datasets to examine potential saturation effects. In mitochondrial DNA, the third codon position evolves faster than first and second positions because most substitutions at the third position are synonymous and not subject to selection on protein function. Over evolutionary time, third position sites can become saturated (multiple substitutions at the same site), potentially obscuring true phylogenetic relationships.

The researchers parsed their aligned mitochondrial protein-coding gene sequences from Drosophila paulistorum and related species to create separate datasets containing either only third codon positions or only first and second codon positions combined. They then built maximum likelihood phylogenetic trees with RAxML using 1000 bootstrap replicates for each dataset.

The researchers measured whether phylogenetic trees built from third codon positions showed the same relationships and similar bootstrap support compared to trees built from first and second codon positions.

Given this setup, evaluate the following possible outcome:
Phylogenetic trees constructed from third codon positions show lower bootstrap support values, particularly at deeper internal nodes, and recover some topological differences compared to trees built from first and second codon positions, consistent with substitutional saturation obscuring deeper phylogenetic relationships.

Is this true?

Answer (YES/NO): NO